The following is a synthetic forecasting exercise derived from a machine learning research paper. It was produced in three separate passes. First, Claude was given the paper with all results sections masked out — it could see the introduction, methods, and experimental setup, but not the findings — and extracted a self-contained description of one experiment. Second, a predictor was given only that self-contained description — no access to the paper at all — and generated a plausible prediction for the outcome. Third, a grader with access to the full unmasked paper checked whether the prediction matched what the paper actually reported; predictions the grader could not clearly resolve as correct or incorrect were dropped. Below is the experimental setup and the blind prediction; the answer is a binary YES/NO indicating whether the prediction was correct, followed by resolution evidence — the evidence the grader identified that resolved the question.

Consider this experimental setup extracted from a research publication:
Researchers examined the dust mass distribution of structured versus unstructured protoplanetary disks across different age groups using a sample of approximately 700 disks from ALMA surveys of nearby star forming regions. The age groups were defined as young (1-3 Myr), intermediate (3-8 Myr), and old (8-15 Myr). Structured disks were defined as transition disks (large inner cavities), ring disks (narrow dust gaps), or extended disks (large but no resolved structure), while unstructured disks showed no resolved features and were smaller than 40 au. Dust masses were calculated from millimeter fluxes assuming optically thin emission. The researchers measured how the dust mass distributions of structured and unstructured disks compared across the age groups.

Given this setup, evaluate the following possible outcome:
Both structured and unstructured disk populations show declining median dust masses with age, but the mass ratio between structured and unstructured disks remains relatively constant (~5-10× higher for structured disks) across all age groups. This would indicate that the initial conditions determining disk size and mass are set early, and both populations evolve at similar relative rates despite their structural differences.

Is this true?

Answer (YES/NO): NO